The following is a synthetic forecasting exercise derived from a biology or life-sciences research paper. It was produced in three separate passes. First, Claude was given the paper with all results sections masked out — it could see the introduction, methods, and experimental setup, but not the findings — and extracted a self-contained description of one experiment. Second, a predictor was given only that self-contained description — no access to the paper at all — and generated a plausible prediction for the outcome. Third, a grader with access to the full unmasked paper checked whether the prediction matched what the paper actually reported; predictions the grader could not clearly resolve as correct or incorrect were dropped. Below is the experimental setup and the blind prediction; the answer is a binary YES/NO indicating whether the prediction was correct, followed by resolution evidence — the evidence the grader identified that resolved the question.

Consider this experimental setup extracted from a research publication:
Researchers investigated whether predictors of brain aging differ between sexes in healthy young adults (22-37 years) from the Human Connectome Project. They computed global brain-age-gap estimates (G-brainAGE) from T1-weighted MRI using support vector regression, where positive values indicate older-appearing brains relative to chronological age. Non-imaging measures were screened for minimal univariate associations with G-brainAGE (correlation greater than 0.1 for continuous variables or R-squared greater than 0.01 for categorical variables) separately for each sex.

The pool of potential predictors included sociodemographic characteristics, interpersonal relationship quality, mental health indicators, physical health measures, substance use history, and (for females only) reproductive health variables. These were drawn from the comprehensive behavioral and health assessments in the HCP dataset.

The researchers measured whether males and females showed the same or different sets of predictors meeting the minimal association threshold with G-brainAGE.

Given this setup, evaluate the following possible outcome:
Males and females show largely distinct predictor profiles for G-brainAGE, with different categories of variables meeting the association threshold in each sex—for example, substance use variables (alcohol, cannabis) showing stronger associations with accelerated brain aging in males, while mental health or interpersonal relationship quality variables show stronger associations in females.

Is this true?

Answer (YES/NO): NO